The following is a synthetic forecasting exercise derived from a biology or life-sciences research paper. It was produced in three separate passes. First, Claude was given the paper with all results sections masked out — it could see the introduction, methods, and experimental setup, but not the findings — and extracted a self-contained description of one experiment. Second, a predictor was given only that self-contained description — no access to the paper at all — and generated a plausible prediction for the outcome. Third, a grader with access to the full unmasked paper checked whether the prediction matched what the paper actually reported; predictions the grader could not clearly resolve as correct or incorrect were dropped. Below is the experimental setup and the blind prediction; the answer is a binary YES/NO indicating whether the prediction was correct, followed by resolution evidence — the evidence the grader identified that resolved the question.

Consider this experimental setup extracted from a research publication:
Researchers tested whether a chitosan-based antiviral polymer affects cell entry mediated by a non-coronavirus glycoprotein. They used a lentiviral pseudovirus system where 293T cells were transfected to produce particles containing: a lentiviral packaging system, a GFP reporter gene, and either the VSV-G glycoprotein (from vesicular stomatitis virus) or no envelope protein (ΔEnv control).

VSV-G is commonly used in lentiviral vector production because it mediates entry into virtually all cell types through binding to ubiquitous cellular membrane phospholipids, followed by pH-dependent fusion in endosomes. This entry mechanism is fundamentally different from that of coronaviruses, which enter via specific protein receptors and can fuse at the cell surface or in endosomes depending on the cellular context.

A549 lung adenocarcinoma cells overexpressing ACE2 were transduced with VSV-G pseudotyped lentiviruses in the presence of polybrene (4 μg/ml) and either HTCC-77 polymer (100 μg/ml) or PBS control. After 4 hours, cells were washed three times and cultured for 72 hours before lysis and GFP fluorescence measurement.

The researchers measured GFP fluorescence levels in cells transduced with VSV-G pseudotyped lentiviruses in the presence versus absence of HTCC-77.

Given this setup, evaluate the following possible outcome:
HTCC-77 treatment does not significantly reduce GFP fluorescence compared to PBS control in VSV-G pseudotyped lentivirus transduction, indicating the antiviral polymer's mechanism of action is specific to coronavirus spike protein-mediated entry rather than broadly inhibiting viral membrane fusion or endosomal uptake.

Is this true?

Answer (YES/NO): YES